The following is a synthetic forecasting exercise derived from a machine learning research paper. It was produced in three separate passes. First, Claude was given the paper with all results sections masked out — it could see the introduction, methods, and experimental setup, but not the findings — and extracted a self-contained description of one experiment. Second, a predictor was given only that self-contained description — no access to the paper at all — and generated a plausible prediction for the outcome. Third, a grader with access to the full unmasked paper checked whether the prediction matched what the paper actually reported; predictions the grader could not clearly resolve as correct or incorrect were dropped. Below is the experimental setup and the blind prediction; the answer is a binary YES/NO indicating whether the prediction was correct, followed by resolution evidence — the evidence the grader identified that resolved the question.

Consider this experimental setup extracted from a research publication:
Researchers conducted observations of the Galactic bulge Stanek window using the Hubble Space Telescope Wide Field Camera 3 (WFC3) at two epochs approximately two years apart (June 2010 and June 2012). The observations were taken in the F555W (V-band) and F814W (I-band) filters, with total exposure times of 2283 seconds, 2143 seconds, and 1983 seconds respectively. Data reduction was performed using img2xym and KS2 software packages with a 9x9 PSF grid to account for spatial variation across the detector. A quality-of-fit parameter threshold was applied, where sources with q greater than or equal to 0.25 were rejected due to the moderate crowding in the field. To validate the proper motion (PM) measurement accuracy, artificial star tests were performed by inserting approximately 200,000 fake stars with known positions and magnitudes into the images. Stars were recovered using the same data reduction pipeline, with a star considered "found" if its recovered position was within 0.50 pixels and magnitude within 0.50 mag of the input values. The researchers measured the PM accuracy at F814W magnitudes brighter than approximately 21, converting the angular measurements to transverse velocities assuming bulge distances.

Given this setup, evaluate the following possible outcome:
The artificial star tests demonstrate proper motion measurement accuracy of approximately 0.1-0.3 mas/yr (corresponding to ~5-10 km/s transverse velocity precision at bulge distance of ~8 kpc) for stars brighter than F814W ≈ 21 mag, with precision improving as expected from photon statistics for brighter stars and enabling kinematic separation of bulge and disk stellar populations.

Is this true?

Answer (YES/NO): NO